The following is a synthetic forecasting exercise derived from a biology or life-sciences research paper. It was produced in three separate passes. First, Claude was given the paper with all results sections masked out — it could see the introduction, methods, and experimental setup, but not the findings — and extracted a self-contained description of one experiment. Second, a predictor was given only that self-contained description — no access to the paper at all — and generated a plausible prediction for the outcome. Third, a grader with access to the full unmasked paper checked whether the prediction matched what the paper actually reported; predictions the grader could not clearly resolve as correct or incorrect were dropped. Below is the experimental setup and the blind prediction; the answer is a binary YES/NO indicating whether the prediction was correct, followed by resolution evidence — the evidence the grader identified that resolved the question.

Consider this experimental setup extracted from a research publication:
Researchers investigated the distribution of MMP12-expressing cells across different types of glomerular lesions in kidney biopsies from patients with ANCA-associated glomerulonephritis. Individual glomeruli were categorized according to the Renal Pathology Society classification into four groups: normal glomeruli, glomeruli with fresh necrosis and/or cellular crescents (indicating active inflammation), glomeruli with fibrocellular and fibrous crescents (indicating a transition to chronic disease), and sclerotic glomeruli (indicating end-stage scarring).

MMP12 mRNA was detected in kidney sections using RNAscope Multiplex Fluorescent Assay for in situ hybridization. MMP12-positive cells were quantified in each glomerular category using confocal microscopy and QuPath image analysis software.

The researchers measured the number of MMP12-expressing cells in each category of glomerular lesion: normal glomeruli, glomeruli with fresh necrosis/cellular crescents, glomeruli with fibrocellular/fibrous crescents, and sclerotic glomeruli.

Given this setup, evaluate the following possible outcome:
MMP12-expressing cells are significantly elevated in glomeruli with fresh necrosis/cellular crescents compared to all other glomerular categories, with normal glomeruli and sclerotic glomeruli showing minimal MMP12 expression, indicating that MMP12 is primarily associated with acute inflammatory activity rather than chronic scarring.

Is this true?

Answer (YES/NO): YES